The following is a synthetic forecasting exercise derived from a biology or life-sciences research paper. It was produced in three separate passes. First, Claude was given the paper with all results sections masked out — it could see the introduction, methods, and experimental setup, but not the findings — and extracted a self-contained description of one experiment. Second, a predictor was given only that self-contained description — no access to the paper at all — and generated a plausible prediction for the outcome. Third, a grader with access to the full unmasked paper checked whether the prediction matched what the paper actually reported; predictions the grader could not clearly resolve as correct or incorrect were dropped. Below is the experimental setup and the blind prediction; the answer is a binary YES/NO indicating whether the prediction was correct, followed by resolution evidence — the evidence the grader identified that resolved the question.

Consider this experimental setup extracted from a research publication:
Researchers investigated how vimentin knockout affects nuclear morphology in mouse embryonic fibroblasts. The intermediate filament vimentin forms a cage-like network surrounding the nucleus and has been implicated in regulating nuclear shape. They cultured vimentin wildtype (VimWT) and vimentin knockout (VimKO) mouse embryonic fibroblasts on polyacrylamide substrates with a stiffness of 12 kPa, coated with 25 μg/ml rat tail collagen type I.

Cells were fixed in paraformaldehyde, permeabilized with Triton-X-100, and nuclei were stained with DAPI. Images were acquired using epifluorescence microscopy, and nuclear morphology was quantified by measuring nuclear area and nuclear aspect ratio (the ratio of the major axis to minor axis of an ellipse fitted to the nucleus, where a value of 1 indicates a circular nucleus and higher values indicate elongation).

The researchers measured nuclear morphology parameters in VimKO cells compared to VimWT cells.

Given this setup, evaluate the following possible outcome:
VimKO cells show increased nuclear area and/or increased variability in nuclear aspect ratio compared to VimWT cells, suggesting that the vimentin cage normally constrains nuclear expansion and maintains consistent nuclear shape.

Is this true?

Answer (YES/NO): NO